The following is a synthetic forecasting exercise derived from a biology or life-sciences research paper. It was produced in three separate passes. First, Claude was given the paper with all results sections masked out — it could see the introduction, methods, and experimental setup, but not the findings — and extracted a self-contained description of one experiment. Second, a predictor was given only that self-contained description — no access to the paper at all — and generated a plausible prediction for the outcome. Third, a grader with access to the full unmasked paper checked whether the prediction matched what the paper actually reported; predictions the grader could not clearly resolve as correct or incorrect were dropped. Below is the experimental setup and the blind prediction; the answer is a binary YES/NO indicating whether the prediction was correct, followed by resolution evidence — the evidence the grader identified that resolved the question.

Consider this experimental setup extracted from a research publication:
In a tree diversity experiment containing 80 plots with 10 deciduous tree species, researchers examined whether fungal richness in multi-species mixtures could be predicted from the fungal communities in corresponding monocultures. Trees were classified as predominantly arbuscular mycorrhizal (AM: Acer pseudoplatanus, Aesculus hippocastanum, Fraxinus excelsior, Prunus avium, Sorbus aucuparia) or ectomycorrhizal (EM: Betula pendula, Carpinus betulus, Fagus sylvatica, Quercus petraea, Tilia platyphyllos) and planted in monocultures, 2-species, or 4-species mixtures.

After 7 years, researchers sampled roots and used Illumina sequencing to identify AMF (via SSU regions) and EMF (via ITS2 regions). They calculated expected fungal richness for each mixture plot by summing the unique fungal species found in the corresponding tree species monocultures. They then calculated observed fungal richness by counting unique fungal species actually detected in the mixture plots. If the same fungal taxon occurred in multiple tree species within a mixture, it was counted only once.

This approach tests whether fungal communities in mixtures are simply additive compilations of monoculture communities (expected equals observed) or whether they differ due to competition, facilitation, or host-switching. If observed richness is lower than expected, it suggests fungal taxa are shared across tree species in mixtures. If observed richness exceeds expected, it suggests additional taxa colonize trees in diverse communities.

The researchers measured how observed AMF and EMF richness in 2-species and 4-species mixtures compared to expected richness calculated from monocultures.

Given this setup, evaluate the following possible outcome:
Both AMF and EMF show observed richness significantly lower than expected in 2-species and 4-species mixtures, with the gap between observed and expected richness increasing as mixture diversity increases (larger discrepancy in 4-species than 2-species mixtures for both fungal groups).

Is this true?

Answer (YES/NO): NO